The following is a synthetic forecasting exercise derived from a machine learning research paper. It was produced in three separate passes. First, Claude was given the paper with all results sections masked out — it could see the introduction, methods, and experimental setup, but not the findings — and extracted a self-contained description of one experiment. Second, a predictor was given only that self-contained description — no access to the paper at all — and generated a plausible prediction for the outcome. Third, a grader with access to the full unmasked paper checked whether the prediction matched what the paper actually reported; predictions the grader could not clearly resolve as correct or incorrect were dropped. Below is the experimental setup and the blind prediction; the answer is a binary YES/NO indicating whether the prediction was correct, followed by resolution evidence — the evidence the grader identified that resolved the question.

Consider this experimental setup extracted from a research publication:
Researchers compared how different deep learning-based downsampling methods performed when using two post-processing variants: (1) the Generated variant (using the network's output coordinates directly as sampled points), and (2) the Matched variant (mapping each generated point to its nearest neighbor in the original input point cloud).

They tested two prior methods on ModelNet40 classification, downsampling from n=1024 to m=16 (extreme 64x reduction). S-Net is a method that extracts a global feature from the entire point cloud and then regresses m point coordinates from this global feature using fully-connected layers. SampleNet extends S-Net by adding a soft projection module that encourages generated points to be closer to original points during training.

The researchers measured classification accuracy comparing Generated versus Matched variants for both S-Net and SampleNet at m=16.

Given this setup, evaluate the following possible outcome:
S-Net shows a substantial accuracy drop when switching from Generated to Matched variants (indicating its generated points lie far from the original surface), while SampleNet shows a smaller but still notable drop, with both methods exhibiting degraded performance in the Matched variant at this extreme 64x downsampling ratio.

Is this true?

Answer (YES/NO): YES